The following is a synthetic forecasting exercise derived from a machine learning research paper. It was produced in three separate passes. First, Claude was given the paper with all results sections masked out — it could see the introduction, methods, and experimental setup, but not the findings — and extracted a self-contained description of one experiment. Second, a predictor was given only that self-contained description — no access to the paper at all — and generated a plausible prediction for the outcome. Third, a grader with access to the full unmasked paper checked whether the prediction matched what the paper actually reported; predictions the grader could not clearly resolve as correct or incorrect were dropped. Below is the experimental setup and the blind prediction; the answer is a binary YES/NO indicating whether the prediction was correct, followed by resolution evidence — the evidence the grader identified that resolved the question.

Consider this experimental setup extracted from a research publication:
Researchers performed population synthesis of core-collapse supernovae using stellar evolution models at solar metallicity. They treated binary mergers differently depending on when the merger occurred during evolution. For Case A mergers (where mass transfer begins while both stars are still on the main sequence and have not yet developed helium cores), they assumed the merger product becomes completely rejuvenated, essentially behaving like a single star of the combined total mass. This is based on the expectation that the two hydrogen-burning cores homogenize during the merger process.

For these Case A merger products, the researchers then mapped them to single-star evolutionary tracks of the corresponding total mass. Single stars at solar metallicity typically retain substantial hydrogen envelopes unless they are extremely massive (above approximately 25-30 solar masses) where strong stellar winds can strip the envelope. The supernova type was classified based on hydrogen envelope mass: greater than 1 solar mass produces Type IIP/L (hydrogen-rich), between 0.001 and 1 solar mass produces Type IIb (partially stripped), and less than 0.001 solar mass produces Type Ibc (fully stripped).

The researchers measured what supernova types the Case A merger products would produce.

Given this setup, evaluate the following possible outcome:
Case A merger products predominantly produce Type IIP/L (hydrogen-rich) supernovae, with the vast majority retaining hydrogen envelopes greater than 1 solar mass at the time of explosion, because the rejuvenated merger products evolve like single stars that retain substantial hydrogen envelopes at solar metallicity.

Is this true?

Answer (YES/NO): YES